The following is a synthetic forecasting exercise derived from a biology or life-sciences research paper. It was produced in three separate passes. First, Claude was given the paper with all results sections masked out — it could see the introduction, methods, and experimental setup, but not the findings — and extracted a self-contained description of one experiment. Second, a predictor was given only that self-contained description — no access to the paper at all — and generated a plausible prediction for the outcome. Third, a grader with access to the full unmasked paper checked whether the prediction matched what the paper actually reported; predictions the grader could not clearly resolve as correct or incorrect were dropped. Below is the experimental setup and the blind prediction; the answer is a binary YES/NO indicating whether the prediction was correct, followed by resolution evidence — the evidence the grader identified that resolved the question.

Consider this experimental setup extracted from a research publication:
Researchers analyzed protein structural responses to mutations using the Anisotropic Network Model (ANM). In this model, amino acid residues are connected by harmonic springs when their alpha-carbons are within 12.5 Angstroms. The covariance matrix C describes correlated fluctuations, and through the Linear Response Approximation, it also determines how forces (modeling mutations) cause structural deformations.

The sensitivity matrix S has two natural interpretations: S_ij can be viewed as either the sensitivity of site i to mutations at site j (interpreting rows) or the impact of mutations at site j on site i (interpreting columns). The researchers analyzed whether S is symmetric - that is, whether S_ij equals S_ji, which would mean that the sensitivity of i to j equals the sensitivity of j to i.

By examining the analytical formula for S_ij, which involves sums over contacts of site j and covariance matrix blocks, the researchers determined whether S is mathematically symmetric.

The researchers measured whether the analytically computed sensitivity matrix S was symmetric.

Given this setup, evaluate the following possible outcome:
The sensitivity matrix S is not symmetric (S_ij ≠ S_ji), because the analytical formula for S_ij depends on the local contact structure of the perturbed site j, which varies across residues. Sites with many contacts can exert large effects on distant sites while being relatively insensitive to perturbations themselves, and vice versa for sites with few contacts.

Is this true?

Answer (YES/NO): YES